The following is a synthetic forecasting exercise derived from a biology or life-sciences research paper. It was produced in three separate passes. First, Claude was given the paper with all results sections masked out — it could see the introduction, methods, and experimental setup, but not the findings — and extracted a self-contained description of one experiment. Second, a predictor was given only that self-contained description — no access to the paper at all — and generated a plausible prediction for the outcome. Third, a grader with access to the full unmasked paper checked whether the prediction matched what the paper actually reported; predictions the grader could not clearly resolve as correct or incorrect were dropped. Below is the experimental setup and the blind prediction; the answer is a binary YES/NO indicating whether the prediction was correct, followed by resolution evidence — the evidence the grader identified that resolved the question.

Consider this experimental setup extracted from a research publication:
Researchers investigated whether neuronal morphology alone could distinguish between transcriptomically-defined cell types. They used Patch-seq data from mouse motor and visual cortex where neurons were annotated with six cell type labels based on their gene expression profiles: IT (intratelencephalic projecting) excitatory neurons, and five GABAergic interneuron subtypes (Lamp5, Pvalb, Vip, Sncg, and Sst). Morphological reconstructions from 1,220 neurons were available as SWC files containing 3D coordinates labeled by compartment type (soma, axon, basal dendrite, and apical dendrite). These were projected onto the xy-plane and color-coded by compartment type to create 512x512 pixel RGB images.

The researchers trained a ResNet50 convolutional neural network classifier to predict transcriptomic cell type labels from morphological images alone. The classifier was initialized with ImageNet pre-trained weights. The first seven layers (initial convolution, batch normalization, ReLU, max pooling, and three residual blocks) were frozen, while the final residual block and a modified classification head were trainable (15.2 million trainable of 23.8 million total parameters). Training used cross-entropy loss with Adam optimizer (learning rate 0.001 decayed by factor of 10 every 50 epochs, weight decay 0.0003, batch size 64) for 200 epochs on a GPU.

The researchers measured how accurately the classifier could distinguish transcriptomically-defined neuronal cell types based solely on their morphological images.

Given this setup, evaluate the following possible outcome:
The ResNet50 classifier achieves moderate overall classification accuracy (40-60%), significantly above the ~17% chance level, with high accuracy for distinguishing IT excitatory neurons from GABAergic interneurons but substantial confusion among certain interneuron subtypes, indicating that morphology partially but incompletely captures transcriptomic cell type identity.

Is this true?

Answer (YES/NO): NO